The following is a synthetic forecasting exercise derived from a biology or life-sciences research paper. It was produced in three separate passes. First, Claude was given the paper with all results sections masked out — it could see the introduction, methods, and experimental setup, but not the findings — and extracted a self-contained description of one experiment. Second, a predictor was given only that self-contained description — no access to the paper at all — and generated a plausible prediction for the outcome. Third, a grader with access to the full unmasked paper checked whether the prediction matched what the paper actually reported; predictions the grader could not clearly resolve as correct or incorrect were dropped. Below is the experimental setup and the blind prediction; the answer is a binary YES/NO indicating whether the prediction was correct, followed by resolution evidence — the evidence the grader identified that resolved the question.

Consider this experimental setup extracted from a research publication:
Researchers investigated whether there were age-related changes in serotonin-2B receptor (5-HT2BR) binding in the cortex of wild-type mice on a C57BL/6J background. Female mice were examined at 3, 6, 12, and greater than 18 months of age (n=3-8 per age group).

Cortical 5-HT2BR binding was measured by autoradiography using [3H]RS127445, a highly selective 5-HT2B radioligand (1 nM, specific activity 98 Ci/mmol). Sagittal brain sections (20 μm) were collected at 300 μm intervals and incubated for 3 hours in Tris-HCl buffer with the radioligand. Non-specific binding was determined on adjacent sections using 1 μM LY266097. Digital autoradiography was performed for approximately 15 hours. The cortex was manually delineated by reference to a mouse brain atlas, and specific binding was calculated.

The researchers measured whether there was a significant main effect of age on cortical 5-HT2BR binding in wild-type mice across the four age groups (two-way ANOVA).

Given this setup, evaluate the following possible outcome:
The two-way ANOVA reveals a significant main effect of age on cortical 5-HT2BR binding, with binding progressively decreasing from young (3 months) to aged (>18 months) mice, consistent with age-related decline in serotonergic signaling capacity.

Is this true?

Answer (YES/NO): NO